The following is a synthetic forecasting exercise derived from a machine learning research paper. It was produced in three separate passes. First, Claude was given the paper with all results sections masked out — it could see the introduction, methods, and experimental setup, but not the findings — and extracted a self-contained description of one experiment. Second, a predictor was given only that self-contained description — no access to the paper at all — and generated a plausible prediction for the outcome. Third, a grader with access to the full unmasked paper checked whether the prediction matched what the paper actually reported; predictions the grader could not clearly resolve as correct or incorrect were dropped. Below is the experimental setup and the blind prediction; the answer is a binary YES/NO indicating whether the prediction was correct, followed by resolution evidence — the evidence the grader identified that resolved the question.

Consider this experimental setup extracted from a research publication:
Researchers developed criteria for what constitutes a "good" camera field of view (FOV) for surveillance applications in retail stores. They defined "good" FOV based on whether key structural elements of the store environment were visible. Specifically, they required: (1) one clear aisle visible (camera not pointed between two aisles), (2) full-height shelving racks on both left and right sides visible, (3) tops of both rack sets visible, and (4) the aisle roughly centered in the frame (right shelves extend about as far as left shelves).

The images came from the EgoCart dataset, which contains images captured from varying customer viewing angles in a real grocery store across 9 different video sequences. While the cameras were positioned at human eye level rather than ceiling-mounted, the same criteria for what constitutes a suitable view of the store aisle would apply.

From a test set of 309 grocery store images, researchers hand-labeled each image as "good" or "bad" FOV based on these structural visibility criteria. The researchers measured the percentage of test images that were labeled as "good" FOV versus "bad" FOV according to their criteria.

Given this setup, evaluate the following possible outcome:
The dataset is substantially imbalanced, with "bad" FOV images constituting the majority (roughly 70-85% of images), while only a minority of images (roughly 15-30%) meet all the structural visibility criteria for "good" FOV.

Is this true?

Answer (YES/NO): NO